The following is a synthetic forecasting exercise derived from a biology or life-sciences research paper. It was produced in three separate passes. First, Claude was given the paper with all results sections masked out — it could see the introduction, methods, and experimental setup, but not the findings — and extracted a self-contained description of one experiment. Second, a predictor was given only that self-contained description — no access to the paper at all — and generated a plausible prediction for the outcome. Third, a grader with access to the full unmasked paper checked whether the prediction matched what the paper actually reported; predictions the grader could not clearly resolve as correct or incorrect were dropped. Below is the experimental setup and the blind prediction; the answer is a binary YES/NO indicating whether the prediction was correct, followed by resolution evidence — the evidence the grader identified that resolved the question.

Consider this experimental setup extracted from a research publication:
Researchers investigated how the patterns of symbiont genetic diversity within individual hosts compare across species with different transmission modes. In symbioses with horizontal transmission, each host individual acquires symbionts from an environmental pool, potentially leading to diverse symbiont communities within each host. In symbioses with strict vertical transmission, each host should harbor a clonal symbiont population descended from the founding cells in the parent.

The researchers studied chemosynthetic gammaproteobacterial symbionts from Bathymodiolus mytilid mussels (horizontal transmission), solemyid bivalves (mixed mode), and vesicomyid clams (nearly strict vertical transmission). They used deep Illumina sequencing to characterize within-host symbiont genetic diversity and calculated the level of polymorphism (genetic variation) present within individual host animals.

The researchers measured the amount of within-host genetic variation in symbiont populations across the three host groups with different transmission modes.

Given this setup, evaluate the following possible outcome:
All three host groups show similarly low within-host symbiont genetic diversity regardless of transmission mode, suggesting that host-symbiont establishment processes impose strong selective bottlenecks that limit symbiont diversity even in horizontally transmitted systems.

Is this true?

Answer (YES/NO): NO